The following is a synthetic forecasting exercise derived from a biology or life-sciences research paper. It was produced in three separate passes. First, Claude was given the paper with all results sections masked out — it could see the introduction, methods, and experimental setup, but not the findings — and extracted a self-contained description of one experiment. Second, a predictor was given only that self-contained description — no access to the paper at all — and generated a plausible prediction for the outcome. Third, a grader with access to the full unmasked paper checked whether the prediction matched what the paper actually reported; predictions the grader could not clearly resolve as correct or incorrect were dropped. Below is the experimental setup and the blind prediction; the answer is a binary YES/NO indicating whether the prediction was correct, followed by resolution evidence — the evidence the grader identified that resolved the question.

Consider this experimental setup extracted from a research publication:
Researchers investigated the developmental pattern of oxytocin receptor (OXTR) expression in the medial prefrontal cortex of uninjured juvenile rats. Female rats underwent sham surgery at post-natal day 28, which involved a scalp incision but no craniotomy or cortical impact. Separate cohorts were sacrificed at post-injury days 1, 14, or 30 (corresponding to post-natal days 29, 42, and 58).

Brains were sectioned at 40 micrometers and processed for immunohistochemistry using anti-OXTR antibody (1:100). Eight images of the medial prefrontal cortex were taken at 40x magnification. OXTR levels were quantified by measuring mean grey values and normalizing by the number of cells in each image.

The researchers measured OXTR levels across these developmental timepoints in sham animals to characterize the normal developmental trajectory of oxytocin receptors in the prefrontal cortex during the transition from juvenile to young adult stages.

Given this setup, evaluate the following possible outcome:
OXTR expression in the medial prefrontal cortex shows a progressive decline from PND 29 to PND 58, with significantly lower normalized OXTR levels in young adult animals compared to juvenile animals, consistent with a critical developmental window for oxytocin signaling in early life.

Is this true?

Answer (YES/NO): NO